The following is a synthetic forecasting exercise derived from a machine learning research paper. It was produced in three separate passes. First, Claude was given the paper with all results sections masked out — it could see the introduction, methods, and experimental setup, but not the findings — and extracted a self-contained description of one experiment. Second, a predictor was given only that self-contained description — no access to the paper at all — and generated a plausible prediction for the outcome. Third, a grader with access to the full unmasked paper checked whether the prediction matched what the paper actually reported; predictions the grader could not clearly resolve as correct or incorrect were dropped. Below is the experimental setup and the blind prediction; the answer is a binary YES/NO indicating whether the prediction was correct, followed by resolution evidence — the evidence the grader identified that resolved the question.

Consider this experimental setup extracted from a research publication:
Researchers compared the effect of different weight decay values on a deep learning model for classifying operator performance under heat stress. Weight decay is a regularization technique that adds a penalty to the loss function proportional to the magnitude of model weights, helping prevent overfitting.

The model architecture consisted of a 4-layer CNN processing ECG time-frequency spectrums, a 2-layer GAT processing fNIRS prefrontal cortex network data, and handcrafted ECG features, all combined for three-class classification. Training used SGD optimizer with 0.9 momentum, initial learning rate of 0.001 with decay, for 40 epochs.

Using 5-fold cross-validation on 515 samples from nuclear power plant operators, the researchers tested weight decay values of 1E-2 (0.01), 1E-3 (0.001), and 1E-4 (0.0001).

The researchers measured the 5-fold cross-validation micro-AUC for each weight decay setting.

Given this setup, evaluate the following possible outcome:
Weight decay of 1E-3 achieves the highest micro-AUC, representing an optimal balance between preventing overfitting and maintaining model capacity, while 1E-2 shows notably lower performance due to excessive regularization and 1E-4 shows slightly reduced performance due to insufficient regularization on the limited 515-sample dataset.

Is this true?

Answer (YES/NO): NO